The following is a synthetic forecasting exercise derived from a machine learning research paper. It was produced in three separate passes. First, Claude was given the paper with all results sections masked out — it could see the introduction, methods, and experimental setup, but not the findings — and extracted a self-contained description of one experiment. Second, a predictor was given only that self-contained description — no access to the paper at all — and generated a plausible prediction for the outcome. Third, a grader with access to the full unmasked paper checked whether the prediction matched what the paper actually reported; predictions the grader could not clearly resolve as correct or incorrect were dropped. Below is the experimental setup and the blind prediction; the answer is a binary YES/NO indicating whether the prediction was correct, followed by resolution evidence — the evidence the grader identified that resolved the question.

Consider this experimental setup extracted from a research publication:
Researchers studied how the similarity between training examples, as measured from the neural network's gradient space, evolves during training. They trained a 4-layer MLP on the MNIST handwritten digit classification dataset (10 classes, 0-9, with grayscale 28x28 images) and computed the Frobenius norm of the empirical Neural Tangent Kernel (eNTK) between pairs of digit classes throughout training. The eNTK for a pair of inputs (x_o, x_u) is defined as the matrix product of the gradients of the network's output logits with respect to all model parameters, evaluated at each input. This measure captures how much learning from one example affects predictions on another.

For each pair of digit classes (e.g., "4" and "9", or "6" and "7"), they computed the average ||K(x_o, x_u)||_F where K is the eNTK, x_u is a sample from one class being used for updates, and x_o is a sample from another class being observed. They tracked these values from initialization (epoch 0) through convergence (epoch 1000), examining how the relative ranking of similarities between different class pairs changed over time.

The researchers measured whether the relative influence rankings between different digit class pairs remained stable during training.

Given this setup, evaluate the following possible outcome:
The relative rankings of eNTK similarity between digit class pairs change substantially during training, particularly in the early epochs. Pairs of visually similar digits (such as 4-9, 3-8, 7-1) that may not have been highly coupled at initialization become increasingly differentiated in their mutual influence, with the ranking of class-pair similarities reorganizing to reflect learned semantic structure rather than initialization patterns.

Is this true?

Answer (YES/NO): NO